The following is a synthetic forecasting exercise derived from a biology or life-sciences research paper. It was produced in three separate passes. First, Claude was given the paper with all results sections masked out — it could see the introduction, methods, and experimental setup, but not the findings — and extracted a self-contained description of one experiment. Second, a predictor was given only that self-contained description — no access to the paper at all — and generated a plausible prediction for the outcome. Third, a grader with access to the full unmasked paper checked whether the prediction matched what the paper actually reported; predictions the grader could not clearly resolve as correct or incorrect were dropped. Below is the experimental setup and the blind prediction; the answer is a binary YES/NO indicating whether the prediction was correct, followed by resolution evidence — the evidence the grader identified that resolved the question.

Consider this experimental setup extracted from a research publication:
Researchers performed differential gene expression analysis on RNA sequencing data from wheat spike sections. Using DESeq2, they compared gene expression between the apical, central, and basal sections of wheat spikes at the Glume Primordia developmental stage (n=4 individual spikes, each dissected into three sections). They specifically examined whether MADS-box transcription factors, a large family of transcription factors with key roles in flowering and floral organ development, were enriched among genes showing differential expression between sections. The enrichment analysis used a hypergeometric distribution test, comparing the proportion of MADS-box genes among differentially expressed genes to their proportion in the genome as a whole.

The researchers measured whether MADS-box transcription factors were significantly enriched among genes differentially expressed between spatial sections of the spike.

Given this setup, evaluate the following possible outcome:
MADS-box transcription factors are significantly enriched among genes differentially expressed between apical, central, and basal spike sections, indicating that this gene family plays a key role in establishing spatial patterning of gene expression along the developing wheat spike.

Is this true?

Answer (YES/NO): YES